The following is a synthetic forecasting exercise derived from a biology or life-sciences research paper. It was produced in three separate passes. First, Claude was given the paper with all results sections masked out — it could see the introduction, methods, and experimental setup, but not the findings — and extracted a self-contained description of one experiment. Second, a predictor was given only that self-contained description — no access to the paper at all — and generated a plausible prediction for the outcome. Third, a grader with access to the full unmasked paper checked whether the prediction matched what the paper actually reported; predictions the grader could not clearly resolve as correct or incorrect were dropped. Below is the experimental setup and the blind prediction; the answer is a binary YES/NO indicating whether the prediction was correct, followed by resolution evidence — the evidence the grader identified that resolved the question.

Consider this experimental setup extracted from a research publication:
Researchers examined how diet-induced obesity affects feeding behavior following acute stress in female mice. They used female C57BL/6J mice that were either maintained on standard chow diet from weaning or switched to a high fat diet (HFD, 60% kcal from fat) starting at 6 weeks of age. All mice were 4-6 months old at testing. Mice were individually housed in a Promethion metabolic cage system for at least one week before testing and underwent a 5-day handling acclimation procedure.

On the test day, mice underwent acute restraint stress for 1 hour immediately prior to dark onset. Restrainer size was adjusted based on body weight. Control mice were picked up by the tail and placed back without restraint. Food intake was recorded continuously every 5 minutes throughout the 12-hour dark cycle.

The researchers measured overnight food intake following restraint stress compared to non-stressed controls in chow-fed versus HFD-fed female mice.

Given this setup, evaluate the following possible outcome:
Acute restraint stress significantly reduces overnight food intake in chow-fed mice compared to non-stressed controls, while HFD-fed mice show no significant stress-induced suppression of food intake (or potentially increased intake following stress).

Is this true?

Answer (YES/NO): NO